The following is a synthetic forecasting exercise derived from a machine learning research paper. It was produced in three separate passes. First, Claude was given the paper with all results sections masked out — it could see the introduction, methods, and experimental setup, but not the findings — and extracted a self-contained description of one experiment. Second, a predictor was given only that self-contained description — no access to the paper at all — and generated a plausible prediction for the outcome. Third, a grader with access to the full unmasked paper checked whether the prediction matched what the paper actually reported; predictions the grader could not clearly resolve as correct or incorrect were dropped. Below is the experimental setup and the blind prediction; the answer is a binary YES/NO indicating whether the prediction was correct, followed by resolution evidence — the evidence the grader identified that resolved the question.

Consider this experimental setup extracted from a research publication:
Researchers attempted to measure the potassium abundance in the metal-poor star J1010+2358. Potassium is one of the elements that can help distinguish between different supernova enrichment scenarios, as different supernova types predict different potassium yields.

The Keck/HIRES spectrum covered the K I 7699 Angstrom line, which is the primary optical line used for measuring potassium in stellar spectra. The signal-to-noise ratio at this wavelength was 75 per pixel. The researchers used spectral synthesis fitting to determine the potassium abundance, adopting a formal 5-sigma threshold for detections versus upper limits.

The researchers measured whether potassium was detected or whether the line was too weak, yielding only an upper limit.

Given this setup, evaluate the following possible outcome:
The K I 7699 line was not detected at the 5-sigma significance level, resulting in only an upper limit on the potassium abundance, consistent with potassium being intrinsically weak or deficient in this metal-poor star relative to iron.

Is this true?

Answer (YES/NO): YES